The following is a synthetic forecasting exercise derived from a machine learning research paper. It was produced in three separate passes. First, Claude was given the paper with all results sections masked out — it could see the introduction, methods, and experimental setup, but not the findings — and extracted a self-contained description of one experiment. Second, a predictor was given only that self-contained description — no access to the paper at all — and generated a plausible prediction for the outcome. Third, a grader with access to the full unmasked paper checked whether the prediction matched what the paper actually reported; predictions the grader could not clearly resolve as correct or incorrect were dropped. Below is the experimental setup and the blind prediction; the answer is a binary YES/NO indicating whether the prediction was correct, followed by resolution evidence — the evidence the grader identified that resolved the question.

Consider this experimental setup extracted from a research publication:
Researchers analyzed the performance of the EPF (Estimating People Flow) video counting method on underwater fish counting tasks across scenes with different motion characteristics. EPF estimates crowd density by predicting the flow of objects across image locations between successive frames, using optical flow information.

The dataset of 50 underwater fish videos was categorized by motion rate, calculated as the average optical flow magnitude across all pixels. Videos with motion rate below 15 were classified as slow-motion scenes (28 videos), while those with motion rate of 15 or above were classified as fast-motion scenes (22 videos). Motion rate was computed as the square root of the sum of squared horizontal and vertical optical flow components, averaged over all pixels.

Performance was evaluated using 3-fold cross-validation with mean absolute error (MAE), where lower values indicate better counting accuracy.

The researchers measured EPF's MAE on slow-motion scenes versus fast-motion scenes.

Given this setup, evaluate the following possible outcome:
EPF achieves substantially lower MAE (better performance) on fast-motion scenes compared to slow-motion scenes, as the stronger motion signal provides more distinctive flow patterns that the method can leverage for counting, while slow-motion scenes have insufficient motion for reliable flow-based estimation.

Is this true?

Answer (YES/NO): YES